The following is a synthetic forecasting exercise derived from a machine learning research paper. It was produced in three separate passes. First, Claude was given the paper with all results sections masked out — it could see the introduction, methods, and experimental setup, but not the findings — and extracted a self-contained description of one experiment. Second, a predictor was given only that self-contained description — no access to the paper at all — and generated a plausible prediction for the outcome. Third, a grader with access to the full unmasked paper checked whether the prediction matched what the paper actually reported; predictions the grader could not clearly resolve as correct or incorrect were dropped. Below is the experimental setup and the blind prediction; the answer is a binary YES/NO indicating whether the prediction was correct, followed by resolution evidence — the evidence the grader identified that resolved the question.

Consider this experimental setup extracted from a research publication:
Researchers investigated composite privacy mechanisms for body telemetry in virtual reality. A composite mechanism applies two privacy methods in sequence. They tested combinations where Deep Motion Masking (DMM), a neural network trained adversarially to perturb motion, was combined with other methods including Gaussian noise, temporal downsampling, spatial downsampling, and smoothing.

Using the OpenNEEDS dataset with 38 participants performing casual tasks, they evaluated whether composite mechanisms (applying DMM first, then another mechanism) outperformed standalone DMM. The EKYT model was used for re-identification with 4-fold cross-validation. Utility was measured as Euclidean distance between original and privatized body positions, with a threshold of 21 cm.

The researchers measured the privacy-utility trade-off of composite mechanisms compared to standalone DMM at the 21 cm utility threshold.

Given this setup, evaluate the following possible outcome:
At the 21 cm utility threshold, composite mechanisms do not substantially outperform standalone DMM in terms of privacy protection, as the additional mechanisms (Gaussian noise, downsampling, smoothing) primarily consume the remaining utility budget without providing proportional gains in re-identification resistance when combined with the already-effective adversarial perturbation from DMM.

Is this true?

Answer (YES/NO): NO